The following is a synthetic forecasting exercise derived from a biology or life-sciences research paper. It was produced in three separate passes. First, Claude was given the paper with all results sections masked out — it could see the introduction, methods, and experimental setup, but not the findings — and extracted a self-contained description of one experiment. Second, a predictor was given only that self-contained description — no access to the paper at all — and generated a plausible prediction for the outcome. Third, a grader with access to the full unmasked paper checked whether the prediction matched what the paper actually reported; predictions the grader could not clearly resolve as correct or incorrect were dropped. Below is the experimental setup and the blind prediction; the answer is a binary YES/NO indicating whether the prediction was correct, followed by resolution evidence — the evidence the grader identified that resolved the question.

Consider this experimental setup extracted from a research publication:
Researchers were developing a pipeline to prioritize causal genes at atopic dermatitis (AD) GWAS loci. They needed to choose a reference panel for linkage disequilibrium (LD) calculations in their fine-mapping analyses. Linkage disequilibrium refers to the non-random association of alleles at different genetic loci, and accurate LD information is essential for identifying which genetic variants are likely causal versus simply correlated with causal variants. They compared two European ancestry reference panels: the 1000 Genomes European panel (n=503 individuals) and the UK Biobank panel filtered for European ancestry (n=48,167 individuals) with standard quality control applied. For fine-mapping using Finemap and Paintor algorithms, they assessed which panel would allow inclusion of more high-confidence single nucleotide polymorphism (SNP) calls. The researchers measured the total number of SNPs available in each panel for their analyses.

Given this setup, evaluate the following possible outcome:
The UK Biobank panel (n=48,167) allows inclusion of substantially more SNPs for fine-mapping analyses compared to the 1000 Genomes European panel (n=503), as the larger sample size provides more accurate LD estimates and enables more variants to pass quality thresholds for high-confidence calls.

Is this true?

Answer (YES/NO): NO